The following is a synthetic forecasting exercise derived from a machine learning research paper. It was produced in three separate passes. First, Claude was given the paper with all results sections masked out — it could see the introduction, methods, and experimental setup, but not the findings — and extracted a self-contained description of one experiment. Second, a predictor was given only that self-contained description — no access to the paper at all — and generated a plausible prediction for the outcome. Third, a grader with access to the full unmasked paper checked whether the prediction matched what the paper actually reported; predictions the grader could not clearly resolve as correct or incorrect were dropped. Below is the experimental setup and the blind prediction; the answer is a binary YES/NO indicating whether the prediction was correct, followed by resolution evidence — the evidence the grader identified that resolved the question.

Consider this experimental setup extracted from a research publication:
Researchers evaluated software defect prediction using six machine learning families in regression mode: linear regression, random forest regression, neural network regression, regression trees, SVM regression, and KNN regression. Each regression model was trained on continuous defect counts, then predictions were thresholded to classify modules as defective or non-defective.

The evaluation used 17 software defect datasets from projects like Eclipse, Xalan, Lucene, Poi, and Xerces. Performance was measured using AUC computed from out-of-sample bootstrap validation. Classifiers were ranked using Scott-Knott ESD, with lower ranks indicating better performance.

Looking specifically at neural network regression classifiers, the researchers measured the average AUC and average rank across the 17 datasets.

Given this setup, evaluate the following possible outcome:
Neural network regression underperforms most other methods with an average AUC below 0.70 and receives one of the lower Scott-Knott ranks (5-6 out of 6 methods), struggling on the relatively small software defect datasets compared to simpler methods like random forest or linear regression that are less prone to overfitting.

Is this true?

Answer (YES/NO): YES